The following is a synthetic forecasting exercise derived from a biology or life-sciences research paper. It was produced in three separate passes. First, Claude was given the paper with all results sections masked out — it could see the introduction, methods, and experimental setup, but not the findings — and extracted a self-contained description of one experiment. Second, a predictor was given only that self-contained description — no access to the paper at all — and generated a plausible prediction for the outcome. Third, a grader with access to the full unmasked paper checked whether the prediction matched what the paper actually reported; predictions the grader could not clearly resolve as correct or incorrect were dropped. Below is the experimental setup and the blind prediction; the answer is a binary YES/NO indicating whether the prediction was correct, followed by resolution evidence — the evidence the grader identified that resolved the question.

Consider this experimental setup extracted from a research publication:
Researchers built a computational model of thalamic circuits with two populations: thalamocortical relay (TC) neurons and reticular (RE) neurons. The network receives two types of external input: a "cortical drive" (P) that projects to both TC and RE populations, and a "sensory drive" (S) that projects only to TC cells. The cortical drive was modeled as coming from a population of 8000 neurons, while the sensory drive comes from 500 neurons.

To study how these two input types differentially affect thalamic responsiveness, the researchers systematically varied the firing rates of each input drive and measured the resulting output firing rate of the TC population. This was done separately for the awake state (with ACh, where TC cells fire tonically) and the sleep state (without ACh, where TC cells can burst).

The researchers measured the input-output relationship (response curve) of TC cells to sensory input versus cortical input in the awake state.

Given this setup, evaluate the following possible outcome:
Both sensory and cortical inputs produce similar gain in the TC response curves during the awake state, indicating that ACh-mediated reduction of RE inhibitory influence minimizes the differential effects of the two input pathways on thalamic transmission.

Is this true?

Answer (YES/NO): NO